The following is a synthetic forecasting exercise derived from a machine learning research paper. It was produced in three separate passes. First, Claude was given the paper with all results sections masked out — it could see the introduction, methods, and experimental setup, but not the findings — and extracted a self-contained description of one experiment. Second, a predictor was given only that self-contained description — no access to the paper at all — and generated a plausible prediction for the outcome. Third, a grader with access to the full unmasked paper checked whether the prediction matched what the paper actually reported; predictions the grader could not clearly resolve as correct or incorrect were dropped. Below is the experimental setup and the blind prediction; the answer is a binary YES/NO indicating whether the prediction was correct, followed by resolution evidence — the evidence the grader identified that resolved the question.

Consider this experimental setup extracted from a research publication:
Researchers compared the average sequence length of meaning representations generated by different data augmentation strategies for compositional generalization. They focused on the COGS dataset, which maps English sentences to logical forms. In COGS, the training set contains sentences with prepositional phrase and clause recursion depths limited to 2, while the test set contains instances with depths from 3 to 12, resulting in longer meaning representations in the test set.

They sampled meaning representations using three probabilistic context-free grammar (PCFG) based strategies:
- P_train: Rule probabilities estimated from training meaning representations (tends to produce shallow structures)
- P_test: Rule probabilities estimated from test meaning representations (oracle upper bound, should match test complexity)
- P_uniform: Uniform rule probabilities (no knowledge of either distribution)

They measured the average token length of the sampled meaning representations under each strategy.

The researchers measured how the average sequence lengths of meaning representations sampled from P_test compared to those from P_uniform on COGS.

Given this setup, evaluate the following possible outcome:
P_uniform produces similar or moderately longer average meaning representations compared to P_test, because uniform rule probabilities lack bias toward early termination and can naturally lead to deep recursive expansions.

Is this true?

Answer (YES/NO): YES